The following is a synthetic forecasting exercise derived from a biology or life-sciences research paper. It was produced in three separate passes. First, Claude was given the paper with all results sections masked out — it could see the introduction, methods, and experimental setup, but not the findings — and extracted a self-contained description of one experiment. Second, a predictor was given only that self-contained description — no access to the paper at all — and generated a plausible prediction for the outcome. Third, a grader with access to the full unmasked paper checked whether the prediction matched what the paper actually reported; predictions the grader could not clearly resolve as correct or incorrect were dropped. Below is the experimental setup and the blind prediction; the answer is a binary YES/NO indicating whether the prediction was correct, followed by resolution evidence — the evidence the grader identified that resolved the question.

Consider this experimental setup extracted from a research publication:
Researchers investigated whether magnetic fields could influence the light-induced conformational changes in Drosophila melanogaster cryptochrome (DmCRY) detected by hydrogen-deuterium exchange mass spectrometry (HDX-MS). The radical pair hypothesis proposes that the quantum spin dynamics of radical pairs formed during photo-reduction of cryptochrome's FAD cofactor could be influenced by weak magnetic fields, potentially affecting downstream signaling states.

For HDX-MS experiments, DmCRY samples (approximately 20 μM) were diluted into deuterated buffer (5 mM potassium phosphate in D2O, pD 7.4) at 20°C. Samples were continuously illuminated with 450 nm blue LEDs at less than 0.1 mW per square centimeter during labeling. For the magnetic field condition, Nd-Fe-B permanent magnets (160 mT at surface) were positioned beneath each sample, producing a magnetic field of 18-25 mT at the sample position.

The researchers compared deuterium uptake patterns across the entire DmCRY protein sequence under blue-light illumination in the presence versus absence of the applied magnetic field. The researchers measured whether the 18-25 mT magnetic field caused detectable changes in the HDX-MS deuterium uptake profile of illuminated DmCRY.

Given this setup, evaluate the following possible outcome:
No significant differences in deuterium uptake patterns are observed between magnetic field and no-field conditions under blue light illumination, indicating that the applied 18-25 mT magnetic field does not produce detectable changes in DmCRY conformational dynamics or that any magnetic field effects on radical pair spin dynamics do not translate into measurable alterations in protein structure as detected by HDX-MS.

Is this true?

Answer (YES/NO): YES